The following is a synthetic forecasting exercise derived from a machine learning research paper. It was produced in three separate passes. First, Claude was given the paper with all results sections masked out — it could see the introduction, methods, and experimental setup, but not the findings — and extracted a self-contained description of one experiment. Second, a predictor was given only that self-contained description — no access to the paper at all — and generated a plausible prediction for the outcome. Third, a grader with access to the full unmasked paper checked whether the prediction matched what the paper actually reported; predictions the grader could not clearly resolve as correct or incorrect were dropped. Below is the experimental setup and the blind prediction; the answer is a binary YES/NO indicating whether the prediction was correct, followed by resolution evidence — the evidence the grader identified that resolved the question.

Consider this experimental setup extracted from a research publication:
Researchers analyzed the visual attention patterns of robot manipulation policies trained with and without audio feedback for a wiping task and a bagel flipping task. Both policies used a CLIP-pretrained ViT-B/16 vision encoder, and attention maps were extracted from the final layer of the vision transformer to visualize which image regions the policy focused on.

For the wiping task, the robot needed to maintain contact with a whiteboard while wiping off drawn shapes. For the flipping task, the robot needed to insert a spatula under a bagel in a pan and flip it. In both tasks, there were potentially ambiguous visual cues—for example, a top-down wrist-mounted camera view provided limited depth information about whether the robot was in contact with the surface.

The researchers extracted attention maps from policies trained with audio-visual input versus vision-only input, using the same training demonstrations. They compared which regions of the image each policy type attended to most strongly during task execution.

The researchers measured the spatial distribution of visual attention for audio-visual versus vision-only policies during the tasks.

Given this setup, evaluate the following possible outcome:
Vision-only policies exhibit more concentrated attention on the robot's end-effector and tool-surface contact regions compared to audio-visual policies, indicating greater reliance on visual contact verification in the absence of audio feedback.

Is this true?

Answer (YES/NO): NO